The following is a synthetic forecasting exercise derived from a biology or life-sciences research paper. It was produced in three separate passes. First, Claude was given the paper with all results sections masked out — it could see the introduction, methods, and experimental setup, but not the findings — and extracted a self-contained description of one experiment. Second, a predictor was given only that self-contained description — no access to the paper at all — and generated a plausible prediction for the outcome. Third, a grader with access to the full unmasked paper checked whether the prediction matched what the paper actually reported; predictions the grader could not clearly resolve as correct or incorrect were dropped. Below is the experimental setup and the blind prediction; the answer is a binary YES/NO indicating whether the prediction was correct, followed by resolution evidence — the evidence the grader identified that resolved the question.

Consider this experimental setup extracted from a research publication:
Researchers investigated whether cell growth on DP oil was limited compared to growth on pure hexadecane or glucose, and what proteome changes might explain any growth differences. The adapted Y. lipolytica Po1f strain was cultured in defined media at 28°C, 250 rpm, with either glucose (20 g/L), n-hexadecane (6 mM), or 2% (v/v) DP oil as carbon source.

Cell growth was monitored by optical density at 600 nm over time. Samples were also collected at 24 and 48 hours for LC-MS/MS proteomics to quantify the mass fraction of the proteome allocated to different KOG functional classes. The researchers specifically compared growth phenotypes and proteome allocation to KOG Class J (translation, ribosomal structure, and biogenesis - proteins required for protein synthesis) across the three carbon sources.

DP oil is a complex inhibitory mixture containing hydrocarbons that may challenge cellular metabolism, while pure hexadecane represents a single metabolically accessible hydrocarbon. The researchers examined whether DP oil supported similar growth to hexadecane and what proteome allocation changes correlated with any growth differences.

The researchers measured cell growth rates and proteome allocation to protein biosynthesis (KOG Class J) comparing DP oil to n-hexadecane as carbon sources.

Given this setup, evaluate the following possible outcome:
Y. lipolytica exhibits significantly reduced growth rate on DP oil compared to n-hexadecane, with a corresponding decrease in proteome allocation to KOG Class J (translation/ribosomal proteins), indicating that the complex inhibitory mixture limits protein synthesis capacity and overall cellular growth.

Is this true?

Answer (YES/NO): YES